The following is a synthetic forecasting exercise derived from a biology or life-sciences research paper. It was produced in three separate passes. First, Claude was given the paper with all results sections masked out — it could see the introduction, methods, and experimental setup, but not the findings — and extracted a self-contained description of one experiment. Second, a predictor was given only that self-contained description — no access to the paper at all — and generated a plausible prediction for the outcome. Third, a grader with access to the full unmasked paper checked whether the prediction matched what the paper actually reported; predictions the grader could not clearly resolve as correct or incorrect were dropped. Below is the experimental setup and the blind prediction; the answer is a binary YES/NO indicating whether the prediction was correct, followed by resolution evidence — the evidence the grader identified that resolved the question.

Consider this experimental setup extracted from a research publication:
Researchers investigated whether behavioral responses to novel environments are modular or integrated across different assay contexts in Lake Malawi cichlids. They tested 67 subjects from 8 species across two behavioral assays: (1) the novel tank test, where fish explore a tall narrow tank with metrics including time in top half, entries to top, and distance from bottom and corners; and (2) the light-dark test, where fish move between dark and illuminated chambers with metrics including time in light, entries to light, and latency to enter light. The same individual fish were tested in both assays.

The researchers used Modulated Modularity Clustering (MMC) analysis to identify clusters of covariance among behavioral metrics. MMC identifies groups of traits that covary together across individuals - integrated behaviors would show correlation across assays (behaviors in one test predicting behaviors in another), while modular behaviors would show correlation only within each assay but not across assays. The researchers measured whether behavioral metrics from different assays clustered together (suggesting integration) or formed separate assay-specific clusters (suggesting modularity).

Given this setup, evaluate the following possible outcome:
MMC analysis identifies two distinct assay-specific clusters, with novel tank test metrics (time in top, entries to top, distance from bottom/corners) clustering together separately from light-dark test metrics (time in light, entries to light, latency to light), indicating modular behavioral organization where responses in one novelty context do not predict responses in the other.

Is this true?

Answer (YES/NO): YES